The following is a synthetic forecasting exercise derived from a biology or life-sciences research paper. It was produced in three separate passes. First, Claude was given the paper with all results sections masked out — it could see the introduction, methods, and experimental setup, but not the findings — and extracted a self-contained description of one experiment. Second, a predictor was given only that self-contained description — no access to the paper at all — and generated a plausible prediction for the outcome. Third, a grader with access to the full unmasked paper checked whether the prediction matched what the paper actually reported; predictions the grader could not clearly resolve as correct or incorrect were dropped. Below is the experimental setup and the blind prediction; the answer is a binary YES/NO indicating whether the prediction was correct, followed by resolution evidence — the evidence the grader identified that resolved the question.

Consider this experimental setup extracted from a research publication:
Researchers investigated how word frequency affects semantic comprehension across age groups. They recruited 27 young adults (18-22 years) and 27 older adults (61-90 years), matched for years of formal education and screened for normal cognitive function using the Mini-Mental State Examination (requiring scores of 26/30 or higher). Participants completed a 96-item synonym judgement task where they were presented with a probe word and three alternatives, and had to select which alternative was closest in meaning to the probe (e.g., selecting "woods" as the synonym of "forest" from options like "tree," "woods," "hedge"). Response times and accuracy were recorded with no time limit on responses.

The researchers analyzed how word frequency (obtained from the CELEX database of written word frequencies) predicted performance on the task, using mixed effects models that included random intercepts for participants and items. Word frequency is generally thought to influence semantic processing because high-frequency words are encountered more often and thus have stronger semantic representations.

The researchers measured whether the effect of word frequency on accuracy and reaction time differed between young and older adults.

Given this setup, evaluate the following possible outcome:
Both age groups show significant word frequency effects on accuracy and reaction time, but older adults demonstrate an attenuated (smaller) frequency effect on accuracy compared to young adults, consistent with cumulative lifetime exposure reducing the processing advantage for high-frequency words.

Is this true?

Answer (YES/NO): NO